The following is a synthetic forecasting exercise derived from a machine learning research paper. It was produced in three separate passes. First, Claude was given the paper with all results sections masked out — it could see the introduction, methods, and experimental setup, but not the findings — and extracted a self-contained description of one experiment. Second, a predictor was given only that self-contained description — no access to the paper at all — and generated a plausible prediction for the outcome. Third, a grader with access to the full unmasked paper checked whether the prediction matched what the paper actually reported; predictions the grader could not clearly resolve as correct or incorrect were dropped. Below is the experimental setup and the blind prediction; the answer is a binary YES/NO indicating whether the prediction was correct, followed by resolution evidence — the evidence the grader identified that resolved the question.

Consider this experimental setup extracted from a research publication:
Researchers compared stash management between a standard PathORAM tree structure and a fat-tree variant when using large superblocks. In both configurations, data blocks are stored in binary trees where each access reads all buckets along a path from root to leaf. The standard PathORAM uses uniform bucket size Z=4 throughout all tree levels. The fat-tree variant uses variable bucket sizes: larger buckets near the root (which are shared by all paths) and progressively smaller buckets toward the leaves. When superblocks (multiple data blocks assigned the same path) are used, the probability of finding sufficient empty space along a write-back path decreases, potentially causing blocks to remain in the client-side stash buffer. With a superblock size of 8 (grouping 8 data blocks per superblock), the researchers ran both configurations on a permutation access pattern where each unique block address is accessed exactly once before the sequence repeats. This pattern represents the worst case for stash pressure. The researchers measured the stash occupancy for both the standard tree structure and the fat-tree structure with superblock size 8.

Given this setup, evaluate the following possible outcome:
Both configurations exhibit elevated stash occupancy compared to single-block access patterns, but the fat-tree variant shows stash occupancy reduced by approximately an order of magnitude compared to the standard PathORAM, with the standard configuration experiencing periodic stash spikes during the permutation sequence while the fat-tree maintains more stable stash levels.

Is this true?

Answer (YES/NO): NO